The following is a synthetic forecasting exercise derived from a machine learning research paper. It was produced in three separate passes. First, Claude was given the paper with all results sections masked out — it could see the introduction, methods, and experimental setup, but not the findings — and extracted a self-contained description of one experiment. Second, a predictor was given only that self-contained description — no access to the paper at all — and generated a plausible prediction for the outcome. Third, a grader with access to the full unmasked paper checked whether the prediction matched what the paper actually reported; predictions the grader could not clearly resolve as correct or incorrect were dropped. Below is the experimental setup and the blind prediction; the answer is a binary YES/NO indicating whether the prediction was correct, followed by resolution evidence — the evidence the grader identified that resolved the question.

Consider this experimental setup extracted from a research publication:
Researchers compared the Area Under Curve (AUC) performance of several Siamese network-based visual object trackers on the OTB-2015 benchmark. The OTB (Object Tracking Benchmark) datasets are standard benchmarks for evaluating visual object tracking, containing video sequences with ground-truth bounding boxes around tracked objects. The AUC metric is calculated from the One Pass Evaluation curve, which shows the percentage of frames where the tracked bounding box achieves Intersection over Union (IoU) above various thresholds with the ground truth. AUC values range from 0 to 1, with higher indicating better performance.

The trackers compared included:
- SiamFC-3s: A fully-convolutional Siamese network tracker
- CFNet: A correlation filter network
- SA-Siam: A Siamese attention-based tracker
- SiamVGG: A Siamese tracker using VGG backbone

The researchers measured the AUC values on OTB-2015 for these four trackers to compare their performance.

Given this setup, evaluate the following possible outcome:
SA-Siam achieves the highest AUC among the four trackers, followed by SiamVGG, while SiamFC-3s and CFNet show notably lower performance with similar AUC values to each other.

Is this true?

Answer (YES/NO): NO